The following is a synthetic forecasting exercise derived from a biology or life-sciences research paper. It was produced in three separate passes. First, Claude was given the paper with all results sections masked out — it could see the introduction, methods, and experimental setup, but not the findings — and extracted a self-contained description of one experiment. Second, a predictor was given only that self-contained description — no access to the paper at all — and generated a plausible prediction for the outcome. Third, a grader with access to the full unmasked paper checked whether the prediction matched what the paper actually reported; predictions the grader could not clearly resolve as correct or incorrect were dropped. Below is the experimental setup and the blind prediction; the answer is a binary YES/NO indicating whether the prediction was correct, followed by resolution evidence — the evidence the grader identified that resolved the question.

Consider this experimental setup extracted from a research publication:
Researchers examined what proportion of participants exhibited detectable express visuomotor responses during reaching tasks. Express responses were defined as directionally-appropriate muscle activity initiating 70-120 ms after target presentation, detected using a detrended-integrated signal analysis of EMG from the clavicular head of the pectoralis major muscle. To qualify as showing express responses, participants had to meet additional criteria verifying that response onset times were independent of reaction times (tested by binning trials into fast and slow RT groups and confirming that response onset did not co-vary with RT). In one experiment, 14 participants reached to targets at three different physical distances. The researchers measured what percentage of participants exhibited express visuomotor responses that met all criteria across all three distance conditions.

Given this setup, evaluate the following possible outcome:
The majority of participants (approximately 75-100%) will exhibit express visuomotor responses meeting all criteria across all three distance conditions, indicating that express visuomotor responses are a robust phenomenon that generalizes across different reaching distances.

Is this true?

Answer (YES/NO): NO